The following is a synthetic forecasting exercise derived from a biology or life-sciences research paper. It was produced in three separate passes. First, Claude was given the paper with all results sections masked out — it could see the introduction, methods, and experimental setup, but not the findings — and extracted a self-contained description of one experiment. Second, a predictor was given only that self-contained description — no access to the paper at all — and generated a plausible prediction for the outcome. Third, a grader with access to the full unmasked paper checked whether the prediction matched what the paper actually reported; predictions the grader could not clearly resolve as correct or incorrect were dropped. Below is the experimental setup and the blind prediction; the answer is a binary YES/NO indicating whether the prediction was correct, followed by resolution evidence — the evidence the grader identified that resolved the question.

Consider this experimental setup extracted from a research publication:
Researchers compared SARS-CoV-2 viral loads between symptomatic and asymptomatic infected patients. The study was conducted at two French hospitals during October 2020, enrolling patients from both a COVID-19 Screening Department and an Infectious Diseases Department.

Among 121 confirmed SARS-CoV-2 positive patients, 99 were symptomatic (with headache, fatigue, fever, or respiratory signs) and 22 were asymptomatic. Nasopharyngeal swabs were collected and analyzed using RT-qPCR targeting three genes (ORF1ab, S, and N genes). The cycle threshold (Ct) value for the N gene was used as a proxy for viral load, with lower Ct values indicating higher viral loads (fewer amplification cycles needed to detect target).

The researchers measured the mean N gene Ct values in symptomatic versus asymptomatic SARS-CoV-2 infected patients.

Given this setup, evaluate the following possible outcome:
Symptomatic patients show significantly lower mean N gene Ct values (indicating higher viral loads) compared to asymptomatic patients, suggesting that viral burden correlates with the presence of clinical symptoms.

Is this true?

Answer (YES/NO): NO